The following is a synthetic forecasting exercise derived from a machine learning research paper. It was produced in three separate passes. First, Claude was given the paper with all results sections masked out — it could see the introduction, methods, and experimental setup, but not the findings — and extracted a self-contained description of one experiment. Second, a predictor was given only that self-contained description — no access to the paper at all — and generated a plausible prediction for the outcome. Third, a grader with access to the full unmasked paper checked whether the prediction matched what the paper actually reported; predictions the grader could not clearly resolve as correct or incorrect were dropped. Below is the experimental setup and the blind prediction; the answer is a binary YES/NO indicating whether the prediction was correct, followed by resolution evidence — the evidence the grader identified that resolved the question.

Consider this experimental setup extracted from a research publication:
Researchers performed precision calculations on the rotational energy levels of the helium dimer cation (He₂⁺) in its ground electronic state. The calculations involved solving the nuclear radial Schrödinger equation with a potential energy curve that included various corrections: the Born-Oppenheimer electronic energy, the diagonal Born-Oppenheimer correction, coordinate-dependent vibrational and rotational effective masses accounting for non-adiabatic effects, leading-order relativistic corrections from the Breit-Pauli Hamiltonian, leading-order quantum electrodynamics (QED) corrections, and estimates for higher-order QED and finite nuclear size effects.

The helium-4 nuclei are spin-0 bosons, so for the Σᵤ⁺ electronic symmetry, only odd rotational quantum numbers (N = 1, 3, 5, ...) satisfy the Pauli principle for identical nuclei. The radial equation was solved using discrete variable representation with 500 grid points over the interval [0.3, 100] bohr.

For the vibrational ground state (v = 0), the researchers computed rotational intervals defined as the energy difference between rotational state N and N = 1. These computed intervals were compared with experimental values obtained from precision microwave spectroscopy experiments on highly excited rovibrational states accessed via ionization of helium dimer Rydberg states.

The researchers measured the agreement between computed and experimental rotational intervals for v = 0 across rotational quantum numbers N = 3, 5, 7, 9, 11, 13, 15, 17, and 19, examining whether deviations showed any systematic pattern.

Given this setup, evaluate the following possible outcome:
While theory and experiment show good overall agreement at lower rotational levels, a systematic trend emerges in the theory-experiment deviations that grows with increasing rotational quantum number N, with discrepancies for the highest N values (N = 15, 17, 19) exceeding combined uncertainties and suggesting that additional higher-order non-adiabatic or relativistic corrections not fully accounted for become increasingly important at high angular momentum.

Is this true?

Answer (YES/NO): NO